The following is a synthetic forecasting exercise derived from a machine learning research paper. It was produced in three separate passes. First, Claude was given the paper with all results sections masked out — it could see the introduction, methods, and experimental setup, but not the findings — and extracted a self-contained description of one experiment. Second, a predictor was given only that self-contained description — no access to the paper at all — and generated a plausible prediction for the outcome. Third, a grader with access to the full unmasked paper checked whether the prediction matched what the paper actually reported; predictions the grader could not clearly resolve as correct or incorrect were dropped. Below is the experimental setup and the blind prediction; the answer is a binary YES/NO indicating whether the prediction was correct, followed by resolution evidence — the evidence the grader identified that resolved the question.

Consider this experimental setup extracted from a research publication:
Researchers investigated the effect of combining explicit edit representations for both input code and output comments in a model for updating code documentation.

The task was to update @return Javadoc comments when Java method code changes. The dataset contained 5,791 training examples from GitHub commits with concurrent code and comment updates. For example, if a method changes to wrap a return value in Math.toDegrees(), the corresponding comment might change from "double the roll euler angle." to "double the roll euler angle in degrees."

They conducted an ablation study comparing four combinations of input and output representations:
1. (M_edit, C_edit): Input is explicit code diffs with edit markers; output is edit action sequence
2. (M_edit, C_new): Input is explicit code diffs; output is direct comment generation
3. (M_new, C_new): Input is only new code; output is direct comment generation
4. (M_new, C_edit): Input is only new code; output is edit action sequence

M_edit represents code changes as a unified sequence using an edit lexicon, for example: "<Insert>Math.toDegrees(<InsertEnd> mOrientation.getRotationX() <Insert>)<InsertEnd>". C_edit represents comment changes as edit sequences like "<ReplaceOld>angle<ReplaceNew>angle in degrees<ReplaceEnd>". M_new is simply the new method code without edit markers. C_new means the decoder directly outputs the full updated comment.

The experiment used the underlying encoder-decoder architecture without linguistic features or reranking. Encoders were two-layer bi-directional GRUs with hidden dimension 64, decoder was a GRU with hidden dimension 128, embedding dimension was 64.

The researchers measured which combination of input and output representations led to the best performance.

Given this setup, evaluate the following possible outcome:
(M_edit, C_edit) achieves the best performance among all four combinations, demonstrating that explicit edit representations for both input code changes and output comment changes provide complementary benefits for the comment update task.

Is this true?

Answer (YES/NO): YES